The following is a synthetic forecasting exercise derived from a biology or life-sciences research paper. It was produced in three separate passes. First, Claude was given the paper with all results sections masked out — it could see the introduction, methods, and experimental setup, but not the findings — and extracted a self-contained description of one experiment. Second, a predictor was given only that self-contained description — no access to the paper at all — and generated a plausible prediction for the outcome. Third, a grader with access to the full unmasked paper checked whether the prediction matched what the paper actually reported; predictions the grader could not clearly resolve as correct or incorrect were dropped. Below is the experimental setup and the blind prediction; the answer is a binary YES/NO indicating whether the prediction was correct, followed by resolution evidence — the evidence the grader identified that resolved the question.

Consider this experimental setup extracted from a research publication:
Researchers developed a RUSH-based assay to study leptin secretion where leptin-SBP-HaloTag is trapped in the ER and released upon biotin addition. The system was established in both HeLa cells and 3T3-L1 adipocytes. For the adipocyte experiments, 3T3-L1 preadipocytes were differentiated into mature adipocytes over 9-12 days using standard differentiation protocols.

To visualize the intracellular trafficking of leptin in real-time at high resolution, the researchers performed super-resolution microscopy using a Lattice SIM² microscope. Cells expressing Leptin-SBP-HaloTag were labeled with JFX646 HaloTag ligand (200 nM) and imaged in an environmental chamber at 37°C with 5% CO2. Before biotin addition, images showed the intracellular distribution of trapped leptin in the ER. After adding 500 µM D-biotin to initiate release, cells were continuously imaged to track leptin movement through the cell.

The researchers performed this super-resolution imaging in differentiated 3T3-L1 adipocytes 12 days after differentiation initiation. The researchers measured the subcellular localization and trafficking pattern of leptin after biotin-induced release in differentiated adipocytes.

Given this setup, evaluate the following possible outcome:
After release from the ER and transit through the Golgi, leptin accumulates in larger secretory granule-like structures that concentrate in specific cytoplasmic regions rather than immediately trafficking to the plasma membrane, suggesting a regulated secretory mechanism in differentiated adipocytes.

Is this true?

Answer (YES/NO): NO